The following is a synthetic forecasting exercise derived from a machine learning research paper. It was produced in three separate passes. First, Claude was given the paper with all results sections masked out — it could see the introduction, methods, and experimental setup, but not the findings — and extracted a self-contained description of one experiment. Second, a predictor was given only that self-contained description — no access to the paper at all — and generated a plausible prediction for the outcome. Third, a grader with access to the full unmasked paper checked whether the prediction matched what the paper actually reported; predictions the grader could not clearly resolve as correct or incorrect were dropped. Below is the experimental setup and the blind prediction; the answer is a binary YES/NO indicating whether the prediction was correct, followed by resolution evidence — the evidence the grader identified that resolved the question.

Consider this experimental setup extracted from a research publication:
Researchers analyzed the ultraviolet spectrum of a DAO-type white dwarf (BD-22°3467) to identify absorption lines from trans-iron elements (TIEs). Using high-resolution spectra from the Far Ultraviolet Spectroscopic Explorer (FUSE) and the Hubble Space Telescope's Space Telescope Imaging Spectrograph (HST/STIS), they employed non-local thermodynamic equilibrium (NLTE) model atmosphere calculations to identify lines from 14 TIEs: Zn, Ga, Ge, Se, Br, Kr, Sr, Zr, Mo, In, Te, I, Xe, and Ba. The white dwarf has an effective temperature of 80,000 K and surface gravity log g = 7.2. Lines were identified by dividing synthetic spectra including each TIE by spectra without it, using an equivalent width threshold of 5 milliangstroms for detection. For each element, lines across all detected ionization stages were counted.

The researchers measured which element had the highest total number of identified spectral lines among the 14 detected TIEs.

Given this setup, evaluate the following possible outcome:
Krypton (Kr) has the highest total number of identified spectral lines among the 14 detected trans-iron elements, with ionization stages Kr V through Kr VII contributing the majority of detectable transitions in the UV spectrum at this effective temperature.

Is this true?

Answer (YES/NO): NO